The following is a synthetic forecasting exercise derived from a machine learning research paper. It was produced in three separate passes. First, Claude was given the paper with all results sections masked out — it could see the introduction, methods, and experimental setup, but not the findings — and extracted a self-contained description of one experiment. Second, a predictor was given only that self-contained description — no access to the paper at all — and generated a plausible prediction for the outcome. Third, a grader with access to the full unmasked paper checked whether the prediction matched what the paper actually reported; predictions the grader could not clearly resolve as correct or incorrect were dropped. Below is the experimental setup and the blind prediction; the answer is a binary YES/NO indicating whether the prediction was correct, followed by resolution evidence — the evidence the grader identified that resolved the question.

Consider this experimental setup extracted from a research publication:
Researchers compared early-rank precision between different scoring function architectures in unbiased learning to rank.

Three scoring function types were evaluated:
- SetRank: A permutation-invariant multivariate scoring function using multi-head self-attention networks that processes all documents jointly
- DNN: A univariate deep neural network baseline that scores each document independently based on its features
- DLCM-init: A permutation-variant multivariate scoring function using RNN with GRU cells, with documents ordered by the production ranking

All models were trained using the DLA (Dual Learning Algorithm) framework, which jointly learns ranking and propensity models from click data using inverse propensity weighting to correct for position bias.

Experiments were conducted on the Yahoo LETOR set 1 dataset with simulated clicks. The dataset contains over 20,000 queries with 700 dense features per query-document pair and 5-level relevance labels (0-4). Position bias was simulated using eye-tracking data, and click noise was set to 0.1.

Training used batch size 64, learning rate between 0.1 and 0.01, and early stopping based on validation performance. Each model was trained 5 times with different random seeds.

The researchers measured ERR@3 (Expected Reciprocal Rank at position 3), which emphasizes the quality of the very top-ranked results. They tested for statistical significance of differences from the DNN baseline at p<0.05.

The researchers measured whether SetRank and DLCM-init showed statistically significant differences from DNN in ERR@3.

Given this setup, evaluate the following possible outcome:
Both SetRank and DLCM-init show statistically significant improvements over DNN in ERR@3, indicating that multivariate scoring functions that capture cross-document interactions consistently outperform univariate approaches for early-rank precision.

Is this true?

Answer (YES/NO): NO